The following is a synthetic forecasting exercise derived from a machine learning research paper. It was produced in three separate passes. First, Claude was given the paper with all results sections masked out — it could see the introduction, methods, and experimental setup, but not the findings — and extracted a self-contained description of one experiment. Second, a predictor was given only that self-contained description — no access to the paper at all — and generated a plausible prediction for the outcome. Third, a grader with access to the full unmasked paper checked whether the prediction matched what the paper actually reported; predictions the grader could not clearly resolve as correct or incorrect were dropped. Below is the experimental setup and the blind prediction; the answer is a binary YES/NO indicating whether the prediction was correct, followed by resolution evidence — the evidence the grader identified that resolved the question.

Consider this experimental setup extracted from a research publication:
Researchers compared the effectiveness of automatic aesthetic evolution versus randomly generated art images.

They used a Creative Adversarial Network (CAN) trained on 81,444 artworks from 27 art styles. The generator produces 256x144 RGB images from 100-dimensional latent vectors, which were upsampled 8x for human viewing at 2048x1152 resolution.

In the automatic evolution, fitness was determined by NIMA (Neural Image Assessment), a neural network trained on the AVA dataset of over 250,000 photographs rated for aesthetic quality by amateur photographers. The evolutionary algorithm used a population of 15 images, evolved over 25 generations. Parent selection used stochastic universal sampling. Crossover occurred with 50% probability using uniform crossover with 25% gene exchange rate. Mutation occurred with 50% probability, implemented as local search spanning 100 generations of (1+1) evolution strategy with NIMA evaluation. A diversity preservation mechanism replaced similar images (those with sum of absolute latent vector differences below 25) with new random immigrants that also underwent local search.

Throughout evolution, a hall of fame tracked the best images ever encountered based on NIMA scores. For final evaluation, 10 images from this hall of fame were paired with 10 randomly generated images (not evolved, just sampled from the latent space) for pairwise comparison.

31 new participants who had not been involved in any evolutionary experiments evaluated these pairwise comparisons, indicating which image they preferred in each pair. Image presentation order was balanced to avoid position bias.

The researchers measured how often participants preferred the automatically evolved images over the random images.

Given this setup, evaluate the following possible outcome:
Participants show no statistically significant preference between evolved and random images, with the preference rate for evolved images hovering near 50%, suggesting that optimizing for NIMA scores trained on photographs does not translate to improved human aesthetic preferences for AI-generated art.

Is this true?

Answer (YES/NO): YES